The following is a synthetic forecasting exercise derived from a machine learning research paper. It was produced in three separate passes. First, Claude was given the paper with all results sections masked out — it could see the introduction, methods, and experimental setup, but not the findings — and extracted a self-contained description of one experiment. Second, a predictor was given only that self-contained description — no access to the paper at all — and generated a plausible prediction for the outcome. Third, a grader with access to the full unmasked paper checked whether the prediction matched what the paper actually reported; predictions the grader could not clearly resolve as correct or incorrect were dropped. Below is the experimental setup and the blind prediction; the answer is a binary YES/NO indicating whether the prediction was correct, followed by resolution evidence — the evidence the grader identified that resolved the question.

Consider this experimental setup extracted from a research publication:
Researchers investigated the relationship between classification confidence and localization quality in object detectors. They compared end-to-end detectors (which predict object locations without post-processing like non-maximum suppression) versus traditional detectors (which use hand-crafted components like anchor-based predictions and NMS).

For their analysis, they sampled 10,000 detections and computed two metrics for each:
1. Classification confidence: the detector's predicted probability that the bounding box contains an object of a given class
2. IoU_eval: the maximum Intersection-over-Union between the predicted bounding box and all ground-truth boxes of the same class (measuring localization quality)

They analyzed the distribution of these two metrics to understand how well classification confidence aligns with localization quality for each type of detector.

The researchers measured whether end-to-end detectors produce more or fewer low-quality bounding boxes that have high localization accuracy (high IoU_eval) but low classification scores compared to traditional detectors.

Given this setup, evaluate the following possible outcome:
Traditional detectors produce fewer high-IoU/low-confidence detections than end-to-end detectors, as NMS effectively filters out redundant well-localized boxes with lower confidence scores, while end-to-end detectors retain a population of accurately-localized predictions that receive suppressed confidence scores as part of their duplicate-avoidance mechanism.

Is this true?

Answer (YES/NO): YES